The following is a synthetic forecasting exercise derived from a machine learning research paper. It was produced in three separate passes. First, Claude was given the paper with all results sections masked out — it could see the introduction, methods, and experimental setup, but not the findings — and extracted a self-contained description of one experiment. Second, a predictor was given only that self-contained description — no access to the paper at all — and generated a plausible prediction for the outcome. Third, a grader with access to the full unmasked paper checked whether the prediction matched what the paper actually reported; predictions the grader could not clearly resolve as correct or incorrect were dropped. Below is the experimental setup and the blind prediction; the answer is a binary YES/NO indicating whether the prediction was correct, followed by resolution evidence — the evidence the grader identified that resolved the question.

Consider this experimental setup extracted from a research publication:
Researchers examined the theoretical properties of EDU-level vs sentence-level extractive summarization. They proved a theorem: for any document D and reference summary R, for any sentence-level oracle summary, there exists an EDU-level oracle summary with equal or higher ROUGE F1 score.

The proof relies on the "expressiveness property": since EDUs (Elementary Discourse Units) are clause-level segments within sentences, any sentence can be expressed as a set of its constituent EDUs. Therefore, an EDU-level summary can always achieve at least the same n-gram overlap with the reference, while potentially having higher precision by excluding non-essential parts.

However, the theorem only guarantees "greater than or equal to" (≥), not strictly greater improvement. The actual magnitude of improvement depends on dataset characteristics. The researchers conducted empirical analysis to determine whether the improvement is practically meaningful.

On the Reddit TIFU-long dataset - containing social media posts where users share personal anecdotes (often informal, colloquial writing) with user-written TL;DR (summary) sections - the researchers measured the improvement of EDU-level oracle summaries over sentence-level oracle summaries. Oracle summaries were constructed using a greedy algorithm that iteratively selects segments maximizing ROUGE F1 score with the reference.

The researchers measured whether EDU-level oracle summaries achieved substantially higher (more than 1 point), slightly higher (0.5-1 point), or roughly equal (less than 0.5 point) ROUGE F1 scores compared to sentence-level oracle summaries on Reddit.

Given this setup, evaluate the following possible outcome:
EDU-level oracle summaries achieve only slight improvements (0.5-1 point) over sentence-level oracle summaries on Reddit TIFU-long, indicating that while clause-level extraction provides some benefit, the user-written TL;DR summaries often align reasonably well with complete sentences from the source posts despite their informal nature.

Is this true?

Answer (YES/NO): NO